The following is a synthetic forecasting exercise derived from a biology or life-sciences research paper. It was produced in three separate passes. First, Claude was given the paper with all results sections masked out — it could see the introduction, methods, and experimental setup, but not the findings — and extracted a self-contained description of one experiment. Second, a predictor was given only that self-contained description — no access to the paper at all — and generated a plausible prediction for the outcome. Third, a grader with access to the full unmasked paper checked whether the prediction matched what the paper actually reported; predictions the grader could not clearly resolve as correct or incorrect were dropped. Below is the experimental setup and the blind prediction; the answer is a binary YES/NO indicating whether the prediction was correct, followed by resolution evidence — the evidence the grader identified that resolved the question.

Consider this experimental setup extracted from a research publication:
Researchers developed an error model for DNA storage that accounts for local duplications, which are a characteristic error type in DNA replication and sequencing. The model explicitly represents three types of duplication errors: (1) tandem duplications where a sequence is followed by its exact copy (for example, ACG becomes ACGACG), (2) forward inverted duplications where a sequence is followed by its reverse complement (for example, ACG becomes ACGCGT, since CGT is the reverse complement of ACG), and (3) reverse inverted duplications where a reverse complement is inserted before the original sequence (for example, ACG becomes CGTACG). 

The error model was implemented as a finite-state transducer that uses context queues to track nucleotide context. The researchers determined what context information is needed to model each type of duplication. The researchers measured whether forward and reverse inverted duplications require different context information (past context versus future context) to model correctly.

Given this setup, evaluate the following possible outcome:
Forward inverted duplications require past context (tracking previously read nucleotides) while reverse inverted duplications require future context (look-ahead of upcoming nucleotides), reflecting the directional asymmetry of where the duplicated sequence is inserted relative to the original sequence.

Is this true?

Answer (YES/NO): YES